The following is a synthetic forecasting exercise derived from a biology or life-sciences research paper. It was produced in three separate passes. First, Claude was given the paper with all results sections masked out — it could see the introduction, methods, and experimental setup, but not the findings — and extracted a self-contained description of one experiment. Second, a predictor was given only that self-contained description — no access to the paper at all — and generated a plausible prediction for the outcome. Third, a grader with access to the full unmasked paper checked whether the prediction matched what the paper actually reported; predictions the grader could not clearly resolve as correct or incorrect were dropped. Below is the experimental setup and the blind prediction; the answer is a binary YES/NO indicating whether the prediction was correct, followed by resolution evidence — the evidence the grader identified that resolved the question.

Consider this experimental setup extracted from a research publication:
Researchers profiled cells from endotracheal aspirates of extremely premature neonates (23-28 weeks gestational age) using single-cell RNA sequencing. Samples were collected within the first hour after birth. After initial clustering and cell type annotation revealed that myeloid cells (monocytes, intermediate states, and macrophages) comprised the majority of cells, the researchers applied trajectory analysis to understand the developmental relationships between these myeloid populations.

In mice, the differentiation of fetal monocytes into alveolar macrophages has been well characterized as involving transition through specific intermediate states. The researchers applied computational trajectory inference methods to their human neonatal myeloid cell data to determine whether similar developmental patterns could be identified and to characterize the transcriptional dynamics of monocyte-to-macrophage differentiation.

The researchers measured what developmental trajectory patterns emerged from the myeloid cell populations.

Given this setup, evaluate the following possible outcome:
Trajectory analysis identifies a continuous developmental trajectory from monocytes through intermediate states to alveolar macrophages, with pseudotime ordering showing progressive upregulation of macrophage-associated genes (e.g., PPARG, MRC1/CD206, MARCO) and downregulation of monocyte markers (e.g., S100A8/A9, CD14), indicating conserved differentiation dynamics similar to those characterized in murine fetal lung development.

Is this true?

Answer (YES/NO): NO